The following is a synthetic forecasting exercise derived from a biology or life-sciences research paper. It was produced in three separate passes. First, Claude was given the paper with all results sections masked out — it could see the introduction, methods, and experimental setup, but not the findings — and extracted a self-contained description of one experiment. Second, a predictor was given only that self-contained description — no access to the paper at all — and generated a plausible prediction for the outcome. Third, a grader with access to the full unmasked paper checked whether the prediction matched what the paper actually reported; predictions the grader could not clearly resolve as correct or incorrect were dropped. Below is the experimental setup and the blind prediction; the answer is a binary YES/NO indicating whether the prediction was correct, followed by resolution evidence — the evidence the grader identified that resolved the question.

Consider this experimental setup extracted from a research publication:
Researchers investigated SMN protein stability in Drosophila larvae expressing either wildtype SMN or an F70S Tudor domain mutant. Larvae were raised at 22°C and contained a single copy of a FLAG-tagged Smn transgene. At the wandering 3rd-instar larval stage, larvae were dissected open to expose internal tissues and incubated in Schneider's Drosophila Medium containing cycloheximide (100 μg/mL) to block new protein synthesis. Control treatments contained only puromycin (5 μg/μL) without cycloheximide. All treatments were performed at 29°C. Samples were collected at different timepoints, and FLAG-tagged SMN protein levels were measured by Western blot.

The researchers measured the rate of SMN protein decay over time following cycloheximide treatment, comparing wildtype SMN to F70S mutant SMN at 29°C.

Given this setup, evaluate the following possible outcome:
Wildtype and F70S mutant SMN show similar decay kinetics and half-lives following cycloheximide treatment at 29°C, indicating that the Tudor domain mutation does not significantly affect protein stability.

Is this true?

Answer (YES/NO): NO